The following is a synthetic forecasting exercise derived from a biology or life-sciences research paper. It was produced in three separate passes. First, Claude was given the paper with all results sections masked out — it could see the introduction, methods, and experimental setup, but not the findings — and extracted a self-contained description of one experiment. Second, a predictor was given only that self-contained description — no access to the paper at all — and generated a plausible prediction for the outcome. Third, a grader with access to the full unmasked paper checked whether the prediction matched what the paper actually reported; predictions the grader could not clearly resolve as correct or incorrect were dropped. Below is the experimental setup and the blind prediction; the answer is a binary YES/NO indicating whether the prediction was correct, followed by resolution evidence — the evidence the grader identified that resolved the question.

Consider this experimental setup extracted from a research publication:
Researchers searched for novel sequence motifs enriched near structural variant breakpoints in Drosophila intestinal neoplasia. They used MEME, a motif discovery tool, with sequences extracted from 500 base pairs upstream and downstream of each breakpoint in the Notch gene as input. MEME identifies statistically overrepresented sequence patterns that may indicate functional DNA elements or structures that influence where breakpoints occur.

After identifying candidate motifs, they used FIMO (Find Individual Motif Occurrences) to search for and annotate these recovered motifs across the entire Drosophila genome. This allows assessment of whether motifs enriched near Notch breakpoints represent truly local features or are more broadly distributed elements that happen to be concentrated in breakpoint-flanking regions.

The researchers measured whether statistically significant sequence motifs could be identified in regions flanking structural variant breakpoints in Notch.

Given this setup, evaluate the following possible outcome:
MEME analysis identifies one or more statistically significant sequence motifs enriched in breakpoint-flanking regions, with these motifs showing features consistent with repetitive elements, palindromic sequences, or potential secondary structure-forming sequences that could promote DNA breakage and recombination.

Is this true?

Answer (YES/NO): YES